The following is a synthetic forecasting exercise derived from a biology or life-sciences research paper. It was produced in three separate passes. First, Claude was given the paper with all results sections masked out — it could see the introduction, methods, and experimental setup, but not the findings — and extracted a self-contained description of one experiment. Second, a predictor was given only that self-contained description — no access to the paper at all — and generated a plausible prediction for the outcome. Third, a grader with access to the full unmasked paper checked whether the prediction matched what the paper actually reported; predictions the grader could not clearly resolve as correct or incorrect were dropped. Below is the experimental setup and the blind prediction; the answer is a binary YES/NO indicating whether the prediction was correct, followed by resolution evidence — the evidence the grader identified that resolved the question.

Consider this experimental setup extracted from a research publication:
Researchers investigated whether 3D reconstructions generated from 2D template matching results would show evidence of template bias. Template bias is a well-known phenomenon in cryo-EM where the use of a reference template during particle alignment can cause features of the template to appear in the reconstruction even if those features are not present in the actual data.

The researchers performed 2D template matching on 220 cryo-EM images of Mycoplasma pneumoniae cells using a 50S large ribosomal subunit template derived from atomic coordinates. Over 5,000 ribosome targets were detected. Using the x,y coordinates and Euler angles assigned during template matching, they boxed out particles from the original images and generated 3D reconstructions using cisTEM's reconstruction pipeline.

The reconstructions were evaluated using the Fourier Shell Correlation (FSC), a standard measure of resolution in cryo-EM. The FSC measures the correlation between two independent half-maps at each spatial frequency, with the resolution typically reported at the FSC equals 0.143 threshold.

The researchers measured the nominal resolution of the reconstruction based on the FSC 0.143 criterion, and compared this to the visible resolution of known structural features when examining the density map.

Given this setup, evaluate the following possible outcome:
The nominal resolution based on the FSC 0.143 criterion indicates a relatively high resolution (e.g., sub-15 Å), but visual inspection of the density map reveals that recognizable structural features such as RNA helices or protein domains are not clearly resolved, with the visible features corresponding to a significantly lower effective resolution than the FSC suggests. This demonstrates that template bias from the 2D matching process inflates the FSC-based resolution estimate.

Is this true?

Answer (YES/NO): YES